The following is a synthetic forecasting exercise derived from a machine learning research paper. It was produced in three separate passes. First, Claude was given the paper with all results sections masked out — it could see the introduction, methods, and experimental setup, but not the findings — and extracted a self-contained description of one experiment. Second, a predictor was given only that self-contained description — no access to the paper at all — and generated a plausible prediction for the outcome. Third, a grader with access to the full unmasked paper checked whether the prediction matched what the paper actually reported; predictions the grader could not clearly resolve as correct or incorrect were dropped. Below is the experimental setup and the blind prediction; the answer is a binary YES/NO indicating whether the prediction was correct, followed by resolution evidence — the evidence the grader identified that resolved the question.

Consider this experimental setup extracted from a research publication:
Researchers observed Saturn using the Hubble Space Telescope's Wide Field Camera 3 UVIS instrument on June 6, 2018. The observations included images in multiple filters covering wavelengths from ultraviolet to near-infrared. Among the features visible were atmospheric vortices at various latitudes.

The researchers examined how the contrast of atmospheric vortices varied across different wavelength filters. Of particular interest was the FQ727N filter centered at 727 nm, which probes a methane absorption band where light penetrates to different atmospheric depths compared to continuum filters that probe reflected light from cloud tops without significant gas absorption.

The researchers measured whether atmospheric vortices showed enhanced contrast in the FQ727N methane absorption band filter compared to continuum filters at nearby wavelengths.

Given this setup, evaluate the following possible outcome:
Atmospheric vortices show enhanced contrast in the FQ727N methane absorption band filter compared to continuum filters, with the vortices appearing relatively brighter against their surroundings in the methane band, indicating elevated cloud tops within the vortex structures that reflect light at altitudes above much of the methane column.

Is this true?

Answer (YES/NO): NO